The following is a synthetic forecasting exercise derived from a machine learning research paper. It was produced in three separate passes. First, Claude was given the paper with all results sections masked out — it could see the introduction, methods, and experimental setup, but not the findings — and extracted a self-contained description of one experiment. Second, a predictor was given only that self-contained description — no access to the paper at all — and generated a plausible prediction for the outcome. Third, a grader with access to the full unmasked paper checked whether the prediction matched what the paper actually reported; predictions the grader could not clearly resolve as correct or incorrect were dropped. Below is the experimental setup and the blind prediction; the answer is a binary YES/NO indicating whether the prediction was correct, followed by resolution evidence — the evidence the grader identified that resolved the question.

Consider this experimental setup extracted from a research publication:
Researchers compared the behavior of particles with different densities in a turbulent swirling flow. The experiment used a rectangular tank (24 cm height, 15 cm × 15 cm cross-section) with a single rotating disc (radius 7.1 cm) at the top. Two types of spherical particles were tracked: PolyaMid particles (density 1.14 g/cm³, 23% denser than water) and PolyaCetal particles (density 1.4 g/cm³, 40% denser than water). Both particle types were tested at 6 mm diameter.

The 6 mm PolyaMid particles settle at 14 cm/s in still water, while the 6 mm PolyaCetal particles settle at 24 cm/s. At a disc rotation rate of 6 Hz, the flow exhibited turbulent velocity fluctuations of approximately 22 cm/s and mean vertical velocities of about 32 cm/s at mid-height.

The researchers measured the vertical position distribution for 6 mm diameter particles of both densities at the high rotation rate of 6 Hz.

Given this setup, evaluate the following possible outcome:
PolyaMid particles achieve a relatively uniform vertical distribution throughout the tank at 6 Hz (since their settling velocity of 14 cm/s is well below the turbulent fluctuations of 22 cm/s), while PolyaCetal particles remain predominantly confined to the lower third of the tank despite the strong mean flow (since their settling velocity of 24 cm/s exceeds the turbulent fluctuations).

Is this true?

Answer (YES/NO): NO